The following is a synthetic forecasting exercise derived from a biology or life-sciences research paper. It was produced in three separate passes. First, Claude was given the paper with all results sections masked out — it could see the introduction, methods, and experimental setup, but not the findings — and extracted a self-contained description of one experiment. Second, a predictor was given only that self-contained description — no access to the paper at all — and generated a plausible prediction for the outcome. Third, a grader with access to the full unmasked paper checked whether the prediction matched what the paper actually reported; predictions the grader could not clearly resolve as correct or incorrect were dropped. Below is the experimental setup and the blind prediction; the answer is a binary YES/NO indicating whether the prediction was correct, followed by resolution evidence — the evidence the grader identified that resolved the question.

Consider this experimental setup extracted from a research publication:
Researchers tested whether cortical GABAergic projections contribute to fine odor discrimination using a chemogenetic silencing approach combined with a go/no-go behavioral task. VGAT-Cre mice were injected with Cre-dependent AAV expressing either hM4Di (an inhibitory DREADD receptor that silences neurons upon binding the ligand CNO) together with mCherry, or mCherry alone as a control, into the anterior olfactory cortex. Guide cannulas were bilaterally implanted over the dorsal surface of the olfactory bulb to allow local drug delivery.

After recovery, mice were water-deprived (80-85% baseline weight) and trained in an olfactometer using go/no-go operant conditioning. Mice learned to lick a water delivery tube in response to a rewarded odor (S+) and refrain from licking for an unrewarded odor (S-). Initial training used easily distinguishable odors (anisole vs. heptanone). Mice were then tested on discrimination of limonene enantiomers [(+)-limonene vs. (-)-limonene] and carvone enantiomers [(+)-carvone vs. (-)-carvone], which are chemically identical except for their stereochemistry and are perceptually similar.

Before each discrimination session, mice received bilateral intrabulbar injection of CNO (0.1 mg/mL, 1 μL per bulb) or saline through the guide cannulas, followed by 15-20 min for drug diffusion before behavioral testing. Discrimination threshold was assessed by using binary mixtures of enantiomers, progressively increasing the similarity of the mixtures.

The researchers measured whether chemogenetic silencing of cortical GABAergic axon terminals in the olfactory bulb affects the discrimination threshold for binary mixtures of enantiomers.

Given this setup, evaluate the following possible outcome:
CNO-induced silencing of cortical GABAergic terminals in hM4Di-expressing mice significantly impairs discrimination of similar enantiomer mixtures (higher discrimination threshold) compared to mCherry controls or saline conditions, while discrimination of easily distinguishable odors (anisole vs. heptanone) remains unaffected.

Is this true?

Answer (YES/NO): YES